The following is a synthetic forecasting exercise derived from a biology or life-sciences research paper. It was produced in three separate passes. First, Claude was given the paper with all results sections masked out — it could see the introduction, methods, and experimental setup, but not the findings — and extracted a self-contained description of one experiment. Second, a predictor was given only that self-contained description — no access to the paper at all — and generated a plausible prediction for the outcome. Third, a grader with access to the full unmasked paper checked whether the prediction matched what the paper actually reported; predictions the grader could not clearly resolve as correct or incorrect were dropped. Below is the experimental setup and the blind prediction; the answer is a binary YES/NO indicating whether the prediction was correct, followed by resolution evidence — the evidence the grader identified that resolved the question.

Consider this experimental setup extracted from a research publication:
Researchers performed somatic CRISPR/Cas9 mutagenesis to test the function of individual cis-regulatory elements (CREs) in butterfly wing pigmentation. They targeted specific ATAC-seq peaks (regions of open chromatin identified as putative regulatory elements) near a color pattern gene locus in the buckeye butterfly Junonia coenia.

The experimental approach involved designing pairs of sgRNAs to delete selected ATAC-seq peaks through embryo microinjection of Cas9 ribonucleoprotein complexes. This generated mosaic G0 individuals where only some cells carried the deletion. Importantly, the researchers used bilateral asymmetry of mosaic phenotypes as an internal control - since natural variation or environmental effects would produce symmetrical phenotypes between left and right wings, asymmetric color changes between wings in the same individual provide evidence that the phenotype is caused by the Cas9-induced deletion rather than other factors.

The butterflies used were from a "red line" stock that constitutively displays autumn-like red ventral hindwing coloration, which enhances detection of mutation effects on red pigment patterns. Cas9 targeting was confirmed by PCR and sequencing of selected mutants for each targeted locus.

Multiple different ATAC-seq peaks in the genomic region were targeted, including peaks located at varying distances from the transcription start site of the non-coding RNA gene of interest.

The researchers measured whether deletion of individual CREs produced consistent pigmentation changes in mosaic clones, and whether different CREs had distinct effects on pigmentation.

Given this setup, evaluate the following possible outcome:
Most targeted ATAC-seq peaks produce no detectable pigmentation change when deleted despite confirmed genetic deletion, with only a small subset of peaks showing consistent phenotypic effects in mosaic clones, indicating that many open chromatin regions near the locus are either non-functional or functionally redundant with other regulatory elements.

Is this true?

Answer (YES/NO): NO